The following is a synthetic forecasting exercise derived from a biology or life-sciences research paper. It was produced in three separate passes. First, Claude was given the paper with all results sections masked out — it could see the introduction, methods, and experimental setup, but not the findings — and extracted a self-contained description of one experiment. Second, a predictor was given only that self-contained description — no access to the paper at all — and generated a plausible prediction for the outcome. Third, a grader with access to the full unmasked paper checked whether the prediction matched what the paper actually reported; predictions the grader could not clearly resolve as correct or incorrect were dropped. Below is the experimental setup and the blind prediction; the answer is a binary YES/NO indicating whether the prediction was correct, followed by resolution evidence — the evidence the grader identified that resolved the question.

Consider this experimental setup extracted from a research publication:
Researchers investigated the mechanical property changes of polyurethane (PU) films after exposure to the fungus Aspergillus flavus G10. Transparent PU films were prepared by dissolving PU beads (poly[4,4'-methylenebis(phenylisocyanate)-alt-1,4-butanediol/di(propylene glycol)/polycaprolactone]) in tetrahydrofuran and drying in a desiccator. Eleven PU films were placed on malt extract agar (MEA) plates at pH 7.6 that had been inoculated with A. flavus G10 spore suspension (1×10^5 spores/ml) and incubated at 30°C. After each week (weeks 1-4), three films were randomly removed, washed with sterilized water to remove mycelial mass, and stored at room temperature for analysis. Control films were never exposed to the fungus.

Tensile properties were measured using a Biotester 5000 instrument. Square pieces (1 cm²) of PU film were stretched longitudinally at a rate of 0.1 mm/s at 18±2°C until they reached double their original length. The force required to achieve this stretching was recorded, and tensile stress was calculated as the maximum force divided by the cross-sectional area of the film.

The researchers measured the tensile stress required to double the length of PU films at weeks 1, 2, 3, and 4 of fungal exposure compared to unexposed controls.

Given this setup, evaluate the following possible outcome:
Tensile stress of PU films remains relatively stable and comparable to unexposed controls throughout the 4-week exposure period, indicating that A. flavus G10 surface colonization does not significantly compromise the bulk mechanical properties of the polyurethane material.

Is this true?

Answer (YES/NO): NO